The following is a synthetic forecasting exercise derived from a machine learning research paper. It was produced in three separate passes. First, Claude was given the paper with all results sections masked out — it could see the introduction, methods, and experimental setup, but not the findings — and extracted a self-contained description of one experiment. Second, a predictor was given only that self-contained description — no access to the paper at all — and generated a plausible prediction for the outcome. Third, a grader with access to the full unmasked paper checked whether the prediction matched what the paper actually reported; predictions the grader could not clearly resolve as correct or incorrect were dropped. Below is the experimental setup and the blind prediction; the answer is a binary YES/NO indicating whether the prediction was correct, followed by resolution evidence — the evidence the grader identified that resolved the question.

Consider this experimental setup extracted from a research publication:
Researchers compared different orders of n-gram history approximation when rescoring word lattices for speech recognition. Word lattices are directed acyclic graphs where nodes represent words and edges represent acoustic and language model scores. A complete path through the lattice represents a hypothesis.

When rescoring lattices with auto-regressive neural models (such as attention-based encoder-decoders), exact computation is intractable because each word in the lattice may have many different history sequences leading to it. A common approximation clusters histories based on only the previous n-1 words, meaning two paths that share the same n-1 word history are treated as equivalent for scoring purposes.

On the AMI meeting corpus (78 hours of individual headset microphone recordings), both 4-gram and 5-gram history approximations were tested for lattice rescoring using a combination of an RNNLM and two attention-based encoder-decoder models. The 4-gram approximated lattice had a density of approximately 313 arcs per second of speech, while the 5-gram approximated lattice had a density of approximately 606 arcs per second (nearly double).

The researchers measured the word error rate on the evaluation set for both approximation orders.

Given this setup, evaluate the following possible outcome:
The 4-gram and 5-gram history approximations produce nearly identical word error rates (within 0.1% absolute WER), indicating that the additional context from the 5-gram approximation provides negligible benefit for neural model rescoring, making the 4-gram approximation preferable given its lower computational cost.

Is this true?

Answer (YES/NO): YES